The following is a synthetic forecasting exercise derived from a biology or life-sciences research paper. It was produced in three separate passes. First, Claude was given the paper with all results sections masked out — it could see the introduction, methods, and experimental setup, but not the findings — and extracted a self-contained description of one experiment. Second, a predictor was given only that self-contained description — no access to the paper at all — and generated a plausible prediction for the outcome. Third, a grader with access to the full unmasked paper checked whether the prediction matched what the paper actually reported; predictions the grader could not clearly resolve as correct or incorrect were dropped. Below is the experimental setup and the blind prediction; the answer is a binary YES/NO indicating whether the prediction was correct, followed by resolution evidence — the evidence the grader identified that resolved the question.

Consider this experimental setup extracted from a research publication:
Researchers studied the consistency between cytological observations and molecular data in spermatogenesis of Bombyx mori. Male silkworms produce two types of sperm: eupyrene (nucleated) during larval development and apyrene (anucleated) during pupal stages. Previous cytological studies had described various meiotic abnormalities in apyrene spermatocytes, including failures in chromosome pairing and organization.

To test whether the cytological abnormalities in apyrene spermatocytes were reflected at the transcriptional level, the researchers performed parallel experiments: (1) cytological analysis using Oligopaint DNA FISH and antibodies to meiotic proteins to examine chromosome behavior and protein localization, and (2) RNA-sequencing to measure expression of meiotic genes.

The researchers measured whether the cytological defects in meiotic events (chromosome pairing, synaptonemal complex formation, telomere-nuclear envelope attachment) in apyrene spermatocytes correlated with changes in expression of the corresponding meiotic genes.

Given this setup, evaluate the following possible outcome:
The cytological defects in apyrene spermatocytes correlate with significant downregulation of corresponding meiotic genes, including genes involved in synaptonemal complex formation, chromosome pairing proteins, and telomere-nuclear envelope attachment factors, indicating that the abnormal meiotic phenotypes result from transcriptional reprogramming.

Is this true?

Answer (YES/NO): YES